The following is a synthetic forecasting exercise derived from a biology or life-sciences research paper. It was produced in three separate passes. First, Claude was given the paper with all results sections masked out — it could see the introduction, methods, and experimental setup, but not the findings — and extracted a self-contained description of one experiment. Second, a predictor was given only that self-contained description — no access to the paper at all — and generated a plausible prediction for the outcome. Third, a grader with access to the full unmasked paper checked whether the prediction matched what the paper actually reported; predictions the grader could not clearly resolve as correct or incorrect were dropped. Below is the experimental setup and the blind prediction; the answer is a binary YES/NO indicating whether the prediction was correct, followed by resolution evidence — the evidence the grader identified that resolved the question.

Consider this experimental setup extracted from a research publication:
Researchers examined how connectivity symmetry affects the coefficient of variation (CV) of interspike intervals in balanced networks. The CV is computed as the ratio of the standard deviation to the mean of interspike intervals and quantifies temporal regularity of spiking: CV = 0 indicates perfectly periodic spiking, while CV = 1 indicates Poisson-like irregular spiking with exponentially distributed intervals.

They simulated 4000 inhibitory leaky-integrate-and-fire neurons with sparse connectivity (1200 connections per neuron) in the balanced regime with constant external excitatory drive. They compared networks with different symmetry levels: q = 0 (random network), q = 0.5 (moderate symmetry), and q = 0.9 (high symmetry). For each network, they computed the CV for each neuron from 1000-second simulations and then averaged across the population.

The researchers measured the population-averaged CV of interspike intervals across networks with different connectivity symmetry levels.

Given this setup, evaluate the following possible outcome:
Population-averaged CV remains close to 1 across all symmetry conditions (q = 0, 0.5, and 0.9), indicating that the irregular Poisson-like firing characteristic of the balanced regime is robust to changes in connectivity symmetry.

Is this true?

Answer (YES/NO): NO